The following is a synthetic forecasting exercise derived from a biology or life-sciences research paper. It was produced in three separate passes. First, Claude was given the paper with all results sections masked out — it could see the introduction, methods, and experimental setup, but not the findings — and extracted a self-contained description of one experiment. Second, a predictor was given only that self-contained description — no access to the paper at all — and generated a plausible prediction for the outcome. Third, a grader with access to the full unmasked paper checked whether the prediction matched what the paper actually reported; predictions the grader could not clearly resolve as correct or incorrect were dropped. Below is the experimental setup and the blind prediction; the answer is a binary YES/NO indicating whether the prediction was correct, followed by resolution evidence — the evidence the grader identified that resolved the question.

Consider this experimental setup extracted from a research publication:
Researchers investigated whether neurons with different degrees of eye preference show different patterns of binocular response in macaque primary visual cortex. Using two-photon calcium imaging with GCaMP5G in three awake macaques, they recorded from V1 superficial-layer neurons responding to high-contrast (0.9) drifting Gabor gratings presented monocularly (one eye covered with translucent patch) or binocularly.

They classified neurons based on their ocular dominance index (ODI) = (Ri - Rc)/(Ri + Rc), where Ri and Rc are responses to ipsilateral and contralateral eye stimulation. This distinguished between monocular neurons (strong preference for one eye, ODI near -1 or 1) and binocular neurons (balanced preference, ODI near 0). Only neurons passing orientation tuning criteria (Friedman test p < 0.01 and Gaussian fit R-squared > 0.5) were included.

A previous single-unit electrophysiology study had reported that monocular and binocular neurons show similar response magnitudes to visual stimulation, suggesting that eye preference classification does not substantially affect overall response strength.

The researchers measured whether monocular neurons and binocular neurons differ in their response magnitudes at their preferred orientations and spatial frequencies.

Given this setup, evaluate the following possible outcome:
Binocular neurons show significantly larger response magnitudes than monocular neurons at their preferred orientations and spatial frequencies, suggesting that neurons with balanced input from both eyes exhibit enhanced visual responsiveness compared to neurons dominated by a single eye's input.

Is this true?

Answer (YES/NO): NO